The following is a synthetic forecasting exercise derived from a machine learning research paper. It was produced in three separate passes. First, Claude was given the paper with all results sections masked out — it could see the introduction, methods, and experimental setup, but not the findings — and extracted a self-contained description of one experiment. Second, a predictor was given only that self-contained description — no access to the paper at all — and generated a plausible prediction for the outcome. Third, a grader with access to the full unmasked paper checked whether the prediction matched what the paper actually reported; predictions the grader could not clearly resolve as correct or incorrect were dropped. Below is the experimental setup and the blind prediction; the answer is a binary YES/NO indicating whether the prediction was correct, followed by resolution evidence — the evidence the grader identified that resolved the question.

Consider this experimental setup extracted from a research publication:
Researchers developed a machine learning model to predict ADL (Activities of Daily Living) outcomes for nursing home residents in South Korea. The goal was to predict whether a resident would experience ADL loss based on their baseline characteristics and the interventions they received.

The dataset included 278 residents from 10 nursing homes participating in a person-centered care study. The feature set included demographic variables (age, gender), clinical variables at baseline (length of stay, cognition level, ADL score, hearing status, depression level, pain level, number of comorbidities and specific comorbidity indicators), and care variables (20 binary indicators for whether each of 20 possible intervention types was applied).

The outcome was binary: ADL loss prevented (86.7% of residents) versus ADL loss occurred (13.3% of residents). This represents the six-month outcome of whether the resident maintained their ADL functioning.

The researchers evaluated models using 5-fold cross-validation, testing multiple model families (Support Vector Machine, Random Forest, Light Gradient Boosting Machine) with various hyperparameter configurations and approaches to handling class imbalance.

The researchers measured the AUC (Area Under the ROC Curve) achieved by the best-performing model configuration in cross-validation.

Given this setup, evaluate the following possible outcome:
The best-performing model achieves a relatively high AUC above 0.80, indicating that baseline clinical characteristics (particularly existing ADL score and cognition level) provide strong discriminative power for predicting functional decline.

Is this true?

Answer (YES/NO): NO